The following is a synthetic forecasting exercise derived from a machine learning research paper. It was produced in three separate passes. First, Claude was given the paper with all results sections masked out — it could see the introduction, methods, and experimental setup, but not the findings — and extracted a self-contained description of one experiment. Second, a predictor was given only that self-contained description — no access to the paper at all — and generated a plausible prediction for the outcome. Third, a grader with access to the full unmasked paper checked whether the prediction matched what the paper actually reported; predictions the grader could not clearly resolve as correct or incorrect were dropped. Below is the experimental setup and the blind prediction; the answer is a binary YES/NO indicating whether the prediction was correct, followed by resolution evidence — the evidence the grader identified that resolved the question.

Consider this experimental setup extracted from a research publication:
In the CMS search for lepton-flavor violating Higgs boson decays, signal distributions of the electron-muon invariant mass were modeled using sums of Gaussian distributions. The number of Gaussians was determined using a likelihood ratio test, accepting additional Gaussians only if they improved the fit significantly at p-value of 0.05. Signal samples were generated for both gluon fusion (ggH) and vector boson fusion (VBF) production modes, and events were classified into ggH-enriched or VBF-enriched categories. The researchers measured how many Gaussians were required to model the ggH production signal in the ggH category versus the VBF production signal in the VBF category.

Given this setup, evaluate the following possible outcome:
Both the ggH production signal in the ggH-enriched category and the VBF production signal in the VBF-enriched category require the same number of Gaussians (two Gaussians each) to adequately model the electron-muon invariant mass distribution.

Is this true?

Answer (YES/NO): NO